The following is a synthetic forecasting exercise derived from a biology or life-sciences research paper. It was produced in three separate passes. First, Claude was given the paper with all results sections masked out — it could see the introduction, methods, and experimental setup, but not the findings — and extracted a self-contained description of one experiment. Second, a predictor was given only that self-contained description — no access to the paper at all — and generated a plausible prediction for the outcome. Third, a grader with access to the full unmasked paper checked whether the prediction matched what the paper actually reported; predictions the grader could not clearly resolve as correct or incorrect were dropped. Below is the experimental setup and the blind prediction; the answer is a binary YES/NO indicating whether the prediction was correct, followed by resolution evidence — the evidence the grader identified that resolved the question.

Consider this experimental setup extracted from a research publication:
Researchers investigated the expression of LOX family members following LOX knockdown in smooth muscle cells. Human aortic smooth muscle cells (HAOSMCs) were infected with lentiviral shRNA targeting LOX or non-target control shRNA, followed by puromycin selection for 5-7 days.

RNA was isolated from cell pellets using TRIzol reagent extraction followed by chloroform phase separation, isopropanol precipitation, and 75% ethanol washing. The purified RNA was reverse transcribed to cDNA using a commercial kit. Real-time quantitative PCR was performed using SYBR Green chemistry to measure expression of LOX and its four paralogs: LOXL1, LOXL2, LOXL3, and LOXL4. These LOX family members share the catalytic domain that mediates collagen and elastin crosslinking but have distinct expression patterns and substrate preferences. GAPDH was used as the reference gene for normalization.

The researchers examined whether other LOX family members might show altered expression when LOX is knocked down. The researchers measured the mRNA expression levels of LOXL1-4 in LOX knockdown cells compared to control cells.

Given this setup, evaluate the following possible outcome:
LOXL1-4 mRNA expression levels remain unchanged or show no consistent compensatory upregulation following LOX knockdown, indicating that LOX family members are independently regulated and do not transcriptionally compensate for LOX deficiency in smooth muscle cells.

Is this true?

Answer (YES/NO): YES